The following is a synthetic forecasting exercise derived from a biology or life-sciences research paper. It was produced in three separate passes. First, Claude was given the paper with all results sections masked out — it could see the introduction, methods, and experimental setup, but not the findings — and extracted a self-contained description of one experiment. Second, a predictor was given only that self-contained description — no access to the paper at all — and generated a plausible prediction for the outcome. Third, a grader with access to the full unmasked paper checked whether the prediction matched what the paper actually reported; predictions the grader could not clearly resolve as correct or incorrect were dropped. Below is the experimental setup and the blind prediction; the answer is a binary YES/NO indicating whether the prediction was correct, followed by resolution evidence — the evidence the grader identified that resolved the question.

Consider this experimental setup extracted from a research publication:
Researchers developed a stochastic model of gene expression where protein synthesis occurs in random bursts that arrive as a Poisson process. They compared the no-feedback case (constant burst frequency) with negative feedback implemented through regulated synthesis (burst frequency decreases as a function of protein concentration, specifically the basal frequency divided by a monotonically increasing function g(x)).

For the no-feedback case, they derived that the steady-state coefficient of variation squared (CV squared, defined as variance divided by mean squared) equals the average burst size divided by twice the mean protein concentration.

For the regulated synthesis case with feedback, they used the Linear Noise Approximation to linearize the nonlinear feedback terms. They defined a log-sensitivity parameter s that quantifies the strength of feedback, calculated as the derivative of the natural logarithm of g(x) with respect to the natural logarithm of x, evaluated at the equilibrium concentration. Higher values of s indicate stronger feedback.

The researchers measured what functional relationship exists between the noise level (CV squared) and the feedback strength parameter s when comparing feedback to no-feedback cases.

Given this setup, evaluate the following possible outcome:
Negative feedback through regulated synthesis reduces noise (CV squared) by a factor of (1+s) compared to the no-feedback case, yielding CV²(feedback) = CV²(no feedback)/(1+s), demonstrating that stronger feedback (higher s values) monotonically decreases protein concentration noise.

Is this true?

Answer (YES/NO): YES